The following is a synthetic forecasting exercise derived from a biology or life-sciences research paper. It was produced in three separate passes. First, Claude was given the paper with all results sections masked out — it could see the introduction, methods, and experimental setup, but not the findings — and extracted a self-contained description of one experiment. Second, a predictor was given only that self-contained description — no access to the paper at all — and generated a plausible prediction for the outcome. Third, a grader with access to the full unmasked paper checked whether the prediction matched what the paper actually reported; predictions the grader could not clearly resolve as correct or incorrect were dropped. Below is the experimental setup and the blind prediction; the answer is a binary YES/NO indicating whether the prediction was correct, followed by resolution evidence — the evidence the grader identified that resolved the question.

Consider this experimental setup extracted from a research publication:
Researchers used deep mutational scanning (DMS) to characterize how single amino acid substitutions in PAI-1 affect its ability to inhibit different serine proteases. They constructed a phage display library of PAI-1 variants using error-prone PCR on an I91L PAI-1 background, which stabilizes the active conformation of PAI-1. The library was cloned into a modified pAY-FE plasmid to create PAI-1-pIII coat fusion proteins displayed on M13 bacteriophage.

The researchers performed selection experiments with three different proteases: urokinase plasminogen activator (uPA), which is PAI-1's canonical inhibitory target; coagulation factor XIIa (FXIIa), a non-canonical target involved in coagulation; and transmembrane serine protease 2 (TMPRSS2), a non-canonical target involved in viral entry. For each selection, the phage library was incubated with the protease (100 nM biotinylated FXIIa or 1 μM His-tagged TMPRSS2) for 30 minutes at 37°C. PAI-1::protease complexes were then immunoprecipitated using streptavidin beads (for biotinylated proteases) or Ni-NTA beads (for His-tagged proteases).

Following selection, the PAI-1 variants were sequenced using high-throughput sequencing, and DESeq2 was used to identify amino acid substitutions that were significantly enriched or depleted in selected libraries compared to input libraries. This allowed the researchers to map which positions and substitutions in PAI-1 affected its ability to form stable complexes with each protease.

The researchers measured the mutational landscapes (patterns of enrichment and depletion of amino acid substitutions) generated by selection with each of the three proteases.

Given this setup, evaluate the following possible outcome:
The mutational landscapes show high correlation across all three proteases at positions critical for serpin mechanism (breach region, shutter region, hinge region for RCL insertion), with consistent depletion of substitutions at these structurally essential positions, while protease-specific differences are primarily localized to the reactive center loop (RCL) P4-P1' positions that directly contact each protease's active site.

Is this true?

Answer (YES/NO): NO